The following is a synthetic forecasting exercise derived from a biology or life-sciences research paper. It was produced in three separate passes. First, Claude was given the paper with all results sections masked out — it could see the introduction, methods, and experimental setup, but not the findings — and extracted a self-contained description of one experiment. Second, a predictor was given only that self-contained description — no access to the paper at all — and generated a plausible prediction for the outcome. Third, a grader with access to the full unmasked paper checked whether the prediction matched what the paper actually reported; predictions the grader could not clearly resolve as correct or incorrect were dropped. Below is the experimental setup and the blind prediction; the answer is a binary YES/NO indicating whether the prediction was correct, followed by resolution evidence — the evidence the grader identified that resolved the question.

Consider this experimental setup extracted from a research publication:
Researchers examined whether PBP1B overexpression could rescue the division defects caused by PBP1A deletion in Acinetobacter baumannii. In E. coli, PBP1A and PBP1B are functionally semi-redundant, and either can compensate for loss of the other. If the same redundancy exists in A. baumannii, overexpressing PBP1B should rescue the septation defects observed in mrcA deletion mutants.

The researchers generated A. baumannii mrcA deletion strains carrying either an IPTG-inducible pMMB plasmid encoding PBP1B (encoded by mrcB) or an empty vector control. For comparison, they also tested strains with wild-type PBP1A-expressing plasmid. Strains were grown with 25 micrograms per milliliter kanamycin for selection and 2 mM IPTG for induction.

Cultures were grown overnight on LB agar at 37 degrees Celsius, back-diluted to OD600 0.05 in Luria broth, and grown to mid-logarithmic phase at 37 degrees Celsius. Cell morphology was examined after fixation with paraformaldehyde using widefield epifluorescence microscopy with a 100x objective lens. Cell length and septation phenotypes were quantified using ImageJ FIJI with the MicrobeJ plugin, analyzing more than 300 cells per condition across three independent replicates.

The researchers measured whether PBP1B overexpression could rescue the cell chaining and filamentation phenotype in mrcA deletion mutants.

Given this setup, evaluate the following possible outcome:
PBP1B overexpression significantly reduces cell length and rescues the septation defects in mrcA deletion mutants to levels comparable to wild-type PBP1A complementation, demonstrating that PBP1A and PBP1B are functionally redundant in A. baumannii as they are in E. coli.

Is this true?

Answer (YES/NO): NO